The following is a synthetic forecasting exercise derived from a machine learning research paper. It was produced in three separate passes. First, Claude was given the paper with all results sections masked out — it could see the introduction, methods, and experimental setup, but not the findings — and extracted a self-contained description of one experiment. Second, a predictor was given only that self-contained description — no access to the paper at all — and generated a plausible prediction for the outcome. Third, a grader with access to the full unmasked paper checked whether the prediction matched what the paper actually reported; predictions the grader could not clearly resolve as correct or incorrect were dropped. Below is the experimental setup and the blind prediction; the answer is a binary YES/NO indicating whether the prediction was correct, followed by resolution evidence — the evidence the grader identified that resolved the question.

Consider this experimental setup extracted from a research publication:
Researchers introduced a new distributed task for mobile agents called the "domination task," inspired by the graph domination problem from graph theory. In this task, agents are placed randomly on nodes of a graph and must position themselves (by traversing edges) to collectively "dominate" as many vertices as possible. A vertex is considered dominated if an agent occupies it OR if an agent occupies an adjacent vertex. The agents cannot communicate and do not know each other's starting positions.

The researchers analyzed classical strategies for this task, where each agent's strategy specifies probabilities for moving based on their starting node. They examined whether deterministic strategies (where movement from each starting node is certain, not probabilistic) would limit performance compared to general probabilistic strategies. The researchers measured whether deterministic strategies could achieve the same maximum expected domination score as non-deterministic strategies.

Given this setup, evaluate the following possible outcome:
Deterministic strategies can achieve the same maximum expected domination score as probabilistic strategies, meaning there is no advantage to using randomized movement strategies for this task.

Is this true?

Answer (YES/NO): YES